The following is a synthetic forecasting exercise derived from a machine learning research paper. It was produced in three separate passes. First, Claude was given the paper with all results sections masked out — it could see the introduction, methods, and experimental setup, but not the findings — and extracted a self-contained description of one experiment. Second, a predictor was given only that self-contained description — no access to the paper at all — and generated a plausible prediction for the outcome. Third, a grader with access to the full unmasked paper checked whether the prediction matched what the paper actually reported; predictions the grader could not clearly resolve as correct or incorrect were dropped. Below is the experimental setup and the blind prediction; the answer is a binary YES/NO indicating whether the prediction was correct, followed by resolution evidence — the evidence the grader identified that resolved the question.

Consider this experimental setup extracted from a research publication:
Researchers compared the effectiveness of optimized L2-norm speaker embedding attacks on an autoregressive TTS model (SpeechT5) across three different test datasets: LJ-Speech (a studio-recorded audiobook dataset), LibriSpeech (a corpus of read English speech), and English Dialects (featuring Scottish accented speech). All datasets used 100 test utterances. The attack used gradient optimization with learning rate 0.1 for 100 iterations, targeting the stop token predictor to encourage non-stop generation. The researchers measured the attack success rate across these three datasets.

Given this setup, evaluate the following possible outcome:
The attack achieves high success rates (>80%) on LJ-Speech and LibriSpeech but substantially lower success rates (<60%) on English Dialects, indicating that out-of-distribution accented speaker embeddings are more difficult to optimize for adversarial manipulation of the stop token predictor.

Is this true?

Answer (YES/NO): NO